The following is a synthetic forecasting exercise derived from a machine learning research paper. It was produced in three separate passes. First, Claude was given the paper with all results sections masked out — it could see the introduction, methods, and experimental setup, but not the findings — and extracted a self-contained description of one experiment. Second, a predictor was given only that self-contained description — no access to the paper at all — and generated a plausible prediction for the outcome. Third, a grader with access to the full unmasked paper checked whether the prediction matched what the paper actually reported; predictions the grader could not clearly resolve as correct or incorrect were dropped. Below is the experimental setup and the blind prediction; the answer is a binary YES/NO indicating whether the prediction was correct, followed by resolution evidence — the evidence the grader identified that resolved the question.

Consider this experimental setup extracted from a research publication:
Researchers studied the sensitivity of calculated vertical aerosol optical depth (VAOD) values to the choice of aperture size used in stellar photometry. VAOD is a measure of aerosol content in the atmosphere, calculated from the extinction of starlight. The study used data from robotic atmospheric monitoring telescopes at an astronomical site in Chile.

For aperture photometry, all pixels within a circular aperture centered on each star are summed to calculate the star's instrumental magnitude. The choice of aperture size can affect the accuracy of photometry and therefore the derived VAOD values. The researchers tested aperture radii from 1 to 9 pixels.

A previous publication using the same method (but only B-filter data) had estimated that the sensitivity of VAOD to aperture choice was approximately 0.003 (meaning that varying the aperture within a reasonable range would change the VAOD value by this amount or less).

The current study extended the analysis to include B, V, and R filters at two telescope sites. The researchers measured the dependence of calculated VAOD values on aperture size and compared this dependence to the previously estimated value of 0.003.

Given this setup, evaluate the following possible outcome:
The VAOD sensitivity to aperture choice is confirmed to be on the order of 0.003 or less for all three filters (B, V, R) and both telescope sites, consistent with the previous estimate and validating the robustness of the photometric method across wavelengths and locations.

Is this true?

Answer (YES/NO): NO